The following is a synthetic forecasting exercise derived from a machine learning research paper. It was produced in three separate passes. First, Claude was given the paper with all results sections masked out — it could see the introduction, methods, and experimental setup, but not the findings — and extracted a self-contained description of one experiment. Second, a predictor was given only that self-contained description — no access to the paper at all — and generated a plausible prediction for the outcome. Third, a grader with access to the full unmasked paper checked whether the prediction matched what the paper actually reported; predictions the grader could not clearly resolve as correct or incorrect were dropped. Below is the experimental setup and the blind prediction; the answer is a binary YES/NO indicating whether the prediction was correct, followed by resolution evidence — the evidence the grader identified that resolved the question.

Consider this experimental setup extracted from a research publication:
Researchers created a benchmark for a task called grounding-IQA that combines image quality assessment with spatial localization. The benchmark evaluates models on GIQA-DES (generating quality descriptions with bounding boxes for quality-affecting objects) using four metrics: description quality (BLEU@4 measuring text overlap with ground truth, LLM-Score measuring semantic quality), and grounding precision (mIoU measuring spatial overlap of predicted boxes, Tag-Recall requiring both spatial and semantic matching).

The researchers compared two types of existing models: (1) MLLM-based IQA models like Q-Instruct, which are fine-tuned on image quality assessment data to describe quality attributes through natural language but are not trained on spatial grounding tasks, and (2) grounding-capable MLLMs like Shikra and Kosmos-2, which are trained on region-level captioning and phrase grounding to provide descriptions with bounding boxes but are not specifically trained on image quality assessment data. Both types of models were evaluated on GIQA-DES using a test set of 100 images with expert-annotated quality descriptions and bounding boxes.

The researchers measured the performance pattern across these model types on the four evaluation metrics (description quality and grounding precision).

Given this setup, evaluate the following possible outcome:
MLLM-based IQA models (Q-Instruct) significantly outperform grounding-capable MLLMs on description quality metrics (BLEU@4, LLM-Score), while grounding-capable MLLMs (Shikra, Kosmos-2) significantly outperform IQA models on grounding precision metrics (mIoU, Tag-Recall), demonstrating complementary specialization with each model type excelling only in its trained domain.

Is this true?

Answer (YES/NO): YES